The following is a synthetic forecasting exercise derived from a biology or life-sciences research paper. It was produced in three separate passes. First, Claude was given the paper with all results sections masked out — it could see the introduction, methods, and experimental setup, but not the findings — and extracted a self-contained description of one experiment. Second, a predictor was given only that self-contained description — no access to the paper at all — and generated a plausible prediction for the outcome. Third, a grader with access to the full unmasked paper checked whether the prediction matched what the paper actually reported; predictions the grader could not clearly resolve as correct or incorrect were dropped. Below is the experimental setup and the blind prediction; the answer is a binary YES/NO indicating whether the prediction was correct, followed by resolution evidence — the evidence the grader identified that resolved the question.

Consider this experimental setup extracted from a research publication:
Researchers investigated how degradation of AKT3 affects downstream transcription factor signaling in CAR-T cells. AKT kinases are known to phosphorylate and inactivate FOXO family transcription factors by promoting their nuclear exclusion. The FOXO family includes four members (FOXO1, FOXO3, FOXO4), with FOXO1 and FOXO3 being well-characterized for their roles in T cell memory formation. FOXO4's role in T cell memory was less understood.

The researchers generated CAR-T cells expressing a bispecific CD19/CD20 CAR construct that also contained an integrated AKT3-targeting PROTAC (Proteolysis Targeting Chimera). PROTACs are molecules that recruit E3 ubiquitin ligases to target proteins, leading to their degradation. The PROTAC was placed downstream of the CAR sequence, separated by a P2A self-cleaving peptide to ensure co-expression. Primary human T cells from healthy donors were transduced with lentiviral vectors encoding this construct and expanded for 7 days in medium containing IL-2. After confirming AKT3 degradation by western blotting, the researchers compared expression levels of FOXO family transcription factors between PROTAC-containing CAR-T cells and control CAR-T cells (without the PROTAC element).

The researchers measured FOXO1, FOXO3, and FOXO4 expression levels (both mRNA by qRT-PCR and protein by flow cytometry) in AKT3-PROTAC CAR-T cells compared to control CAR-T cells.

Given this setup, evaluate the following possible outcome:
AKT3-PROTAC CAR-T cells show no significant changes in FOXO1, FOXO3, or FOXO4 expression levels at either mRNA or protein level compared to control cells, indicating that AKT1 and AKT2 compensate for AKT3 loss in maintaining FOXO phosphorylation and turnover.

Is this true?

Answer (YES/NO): NO